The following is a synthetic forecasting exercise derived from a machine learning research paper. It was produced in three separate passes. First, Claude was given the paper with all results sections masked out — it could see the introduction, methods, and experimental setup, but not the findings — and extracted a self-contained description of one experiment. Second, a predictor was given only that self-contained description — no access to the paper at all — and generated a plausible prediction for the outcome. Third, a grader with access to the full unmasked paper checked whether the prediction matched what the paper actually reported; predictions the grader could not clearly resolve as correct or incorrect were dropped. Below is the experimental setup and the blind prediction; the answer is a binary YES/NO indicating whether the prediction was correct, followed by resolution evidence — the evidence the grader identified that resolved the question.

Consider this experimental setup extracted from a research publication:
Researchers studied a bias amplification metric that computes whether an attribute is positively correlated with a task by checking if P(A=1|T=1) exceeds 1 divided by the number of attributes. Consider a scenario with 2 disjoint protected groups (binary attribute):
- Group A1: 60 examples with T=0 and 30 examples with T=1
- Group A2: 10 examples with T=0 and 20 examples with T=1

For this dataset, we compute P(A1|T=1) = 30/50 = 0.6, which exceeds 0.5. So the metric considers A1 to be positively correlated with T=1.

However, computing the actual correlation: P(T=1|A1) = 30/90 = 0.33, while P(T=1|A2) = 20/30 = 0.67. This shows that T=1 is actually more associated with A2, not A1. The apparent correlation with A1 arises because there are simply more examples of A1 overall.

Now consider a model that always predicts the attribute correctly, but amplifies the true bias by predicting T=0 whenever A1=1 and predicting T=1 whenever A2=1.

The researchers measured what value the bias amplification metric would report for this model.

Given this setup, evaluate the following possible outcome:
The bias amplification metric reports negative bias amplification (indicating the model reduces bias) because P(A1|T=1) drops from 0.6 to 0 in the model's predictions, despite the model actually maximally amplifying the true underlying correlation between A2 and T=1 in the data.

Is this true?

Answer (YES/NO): YES